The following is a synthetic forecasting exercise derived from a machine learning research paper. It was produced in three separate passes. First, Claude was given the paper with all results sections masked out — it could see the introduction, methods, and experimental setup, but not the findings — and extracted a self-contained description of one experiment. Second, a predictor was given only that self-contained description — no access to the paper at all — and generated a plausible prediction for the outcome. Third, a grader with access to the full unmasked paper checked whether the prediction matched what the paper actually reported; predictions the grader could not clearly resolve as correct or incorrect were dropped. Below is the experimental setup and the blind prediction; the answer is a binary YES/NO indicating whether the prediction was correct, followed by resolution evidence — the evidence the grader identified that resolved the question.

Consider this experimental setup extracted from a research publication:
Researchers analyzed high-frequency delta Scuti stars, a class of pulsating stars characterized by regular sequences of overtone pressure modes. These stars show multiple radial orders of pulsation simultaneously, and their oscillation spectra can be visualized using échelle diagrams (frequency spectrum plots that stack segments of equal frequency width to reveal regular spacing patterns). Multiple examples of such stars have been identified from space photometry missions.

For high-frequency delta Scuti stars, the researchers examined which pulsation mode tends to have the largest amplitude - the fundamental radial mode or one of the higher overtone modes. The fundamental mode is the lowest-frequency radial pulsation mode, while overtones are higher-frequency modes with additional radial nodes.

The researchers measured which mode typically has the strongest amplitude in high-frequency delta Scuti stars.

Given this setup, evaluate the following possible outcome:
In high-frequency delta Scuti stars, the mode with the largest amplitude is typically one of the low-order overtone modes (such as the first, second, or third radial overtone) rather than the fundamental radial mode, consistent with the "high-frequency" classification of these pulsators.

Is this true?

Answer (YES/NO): NO